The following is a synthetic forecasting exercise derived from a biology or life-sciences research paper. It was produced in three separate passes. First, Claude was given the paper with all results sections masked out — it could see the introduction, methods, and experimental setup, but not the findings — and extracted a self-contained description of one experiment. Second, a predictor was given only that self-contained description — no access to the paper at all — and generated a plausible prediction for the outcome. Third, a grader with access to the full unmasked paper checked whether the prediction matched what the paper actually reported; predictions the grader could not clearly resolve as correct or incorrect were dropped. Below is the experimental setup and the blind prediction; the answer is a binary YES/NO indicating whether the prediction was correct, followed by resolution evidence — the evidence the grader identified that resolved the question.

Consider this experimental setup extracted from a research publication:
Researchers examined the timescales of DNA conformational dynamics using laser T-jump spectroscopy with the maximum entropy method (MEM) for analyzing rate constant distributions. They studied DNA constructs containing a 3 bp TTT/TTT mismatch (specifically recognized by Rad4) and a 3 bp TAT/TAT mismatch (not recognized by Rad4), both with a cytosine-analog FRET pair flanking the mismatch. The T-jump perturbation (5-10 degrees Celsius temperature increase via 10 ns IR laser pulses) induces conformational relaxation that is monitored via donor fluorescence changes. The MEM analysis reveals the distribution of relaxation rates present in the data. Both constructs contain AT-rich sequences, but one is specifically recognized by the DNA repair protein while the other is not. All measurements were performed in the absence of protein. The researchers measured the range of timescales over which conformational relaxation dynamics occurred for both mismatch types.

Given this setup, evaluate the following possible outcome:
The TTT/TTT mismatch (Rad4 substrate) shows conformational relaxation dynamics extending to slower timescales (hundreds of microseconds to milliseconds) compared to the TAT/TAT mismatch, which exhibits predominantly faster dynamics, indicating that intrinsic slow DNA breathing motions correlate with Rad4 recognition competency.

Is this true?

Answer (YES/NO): NO